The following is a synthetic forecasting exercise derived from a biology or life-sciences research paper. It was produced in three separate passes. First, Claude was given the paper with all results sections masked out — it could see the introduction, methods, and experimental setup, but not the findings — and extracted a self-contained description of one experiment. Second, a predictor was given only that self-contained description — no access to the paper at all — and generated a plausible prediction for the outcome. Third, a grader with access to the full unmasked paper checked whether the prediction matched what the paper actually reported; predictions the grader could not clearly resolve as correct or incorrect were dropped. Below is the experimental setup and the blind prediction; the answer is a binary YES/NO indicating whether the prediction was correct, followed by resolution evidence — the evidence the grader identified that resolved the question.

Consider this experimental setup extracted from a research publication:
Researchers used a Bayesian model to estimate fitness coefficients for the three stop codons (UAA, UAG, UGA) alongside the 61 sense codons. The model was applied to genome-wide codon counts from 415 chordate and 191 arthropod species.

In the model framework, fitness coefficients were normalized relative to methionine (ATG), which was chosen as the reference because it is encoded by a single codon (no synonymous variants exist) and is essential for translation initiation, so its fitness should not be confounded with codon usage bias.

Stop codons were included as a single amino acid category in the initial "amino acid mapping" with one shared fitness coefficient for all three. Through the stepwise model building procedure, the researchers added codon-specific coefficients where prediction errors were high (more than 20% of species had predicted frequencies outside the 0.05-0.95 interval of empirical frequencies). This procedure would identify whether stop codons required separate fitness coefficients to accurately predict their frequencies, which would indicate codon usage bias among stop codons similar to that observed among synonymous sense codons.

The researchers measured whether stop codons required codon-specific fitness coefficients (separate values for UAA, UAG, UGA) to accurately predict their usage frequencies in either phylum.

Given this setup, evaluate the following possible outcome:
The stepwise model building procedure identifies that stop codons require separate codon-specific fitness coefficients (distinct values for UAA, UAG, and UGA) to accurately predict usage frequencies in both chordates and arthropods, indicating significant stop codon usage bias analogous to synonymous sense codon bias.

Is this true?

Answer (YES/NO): NO